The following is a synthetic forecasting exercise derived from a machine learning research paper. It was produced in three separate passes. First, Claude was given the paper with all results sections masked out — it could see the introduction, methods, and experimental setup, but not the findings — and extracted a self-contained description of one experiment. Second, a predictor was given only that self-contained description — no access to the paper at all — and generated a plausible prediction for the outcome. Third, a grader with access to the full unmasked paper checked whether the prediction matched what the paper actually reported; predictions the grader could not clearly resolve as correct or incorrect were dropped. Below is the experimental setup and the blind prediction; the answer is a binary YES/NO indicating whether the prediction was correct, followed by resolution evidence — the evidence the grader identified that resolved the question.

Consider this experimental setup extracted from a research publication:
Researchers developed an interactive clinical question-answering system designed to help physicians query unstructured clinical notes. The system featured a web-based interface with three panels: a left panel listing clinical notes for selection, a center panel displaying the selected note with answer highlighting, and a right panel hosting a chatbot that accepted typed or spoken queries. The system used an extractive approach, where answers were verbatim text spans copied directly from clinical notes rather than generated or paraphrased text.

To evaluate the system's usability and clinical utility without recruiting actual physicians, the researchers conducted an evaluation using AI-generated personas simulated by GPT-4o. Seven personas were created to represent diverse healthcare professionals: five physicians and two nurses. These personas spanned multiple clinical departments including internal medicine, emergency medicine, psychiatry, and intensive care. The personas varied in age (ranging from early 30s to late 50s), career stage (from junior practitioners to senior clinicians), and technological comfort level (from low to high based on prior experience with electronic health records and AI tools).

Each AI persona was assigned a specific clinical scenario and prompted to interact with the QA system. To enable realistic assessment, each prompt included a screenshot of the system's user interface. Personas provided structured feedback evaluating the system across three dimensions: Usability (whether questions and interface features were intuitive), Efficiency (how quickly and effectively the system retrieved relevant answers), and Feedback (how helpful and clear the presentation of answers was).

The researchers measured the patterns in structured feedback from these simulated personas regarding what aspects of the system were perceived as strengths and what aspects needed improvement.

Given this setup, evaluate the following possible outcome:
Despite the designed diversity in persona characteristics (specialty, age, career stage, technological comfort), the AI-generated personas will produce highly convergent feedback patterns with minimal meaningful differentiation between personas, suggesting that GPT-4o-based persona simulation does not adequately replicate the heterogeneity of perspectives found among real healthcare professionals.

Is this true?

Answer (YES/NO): NO